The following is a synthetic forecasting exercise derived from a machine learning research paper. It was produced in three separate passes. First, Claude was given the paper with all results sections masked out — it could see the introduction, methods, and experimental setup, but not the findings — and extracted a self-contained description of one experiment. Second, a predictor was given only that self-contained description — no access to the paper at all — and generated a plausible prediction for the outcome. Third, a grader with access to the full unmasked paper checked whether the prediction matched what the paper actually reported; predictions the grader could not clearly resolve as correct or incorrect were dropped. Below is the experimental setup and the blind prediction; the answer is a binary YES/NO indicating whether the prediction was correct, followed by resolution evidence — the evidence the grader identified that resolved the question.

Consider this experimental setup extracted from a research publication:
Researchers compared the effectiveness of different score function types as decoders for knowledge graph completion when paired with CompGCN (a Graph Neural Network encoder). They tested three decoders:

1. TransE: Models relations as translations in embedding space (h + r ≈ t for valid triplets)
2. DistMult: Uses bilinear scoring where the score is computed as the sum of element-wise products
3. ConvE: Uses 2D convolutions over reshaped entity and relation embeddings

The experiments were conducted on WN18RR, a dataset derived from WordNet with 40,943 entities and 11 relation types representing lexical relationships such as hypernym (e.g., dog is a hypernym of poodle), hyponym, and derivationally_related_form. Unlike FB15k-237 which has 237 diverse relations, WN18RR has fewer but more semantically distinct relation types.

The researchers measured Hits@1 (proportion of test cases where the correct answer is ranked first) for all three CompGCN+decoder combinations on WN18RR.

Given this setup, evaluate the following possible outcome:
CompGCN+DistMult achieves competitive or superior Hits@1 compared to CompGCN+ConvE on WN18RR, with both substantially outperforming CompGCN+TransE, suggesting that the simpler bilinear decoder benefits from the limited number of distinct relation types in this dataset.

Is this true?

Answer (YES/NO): NO